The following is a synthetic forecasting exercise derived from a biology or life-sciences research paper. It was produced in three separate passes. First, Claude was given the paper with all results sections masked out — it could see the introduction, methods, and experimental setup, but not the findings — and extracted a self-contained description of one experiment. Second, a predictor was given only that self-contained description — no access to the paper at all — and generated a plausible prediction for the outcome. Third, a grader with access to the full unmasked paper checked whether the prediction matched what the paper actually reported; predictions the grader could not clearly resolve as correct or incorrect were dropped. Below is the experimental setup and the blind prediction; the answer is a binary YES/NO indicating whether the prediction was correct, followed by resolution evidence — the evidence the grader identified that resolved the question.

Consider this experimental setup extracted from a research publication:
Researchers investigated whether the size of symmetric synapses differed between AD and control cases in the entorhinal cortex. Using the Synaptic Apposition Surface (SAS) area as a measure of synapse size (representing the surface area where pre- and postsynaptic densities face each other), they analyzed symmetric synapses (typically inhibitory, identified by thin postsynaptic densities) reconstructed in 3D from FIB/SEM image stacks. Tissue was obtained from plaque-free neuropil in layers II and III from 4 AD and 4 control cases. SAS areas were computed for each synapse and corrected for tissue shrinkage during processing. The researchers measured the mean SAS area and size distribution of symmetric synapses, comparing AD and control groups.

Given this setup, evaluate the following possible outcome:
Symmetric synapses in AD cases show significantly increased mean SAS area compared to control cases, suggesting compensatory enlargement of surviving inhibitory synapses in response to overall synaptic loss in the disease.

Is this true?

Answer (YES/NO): NO